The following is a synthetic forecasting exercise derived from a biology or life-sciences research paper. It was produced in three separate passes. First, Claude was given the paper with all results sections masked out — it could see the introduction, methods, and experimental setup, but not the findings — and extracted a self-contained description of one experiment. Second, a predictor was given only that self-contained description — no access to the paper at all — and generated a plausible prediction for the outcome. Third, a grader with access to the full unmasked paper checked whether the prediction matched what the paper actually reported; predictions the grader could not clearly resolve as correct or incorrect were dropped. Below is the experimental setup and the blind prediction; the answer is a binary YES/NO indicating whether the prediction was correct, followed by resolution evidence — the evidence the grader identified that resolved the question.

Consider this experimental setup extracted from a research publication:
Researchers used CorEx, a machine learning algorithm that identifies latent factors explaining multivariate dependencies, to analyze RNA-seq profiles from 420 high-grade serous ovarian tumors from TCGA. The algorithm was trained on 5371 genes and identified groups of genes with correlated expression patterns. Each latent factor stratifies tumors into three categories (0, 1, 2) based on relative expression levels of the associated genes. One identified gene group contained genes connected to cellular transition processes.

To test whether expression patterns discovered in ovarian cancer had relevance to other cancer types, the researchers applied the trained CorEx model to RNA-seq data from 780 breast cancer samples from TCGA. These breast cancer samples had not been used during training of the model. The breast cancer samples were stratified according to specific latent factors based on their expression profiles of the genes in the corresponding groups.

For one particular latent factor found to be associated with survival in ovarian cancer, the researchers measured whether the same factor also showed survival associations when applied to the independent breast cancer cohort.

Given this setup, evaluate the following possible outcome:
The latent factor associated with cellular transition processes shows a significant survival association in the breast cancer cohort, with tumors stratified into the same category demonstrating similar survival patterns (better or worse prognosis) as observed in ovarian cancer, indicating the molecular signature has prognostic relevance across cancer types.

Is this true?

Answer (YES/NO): YES